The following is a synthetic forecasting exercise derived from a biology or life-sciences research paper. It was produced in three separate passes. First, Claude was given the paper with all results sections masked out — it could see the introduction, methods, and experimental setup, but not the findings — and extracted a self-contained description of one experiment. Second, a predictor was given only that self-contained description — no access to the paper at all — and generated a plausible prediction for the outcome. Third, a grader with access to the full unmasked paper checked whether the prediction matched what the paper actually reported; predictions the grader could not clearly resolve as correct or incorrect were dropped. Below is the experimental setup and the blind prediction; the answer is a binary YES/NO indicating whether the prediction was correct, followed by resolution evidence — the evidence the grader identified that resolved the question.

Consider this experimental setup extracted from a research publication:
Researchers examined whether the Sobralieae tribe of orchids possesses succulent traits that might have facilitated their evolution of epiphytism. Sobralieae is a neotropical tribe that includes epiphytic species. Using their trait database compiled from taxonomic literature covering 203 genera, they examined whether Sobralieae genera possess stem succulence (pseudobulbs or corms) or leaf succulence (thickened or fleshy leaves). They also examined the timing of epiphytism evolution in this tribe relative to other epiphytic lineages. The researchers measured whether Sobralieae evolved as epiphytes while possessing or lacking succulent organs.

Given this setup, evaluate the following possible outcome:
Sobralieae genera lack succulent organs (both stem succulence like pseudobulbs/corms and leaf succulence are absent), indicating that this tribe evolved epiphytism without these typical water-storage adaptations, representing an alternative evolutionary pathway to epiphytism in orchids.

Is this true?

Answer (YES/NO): YES